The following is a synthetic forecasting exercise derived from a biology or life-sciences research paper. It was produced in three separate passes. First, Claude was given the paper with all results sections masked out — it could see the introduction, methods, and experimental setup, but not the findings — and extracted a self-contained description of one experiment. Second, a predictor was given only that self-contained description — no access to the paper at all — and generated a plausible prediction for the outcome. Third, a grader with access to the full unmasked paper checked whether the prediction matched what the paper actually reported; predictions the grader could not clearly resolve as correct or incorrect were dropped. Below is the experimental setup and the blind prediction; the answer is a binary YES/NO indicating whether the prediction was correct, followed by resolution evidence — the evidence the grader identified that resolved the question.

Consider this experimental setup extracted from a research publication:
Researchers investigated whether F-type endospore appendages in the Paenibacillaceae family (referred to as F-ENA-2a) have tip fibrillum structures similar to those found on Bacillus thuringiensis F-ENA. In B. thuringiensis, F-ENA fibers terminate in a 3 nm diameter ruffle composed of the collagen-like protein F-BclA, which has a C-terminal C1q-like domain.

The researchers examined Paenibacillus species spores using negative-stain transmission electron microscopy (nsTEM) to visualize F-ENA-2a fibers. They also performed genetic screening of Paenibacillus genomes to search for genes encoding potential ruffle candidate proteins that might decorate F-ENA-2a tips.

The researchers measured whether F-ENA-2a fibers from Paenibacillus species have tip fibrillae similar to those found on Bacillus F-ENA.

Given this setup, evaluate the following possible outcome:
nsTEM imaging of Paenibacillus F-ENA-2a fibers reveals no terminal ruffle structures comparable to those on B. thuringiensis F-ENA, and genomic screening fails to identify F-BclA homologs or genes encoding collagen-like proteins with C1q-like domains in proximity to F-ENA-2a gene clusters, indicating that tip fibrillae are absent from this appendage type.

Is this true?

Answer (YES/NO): YES